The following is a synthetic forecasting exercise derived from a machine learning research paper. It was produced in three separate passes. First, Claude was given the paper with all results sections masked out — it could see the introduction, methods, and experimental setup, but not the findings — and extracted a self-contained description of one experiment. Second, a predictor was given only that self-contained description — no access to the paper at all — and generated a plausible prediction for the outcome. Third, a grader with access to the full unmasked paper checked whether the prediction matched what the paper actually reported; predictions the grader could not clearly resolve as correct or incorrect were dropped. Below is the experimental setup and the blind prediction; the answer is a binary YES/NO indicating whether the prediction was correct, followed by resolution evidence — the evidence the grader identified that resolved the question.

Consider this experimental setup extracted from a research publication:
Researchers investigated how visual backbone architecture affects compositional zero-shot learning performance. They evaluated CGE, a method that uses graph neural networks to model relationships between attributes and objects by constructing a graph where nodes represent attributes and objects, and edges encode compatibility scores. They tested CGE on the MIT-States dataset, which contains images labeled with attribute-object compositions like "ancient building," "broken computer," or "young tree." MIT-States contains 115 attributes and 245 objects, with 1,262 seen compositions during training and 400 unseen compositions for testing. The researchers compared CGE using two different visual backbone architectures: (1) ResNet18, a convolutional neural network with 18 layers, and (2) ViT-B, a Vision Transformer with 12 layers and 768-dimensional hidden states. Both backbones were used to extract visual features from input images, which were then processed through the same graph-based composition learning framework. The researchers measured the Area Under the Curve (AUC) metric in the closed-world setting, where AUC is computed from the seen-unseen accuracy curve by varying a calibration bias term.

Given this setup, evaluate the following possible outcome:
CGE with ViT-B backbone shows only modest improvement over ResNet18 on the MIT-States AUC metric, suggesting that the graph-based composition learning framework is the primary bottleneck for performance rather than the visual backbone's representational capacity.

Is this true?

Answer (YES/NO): NO